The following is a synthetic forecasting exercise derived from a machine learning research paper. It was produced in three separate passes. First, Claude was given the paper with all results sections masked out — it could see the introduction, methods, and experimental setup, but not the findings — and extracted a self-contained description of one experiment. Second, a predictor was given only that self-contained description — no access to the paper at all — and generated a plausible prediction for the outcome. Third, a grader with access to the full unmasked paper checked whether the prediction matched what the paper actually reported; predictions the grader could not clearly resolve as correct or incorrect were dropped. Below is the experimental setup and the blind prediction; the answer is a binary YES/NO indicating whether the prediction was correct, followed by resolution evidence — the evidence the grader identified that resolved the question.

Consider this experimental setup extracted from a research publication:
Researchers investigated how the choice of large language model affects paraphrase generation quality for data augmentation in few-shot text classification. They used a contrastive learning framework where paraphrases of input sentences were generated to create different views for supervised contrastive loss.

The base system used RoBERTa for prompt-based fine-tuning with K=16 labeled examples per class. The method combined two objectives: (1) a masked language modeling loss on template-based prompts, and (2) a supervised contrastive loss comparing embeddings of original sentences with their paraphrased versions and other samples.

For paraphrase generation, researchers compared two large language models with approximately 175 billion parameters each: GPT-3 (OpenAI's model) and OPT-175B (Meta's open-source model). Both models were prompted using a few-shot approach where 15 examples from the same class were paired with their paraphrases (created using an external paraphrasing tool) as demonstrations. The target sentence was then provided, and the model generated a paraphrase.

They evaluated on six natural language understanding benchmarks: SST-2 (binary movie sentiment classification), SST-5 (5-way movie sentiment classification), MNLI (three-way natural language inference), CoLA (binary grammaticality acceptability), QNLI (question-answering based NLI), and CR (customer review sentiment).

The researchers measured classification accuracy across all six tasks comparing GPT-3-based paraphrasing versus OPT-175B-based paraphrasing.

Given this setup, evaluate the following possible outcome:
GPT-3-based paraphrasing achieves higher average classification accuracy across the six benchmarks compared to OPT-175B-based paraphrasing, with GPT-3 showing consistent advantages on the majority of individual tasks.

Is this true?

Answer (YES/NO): YES